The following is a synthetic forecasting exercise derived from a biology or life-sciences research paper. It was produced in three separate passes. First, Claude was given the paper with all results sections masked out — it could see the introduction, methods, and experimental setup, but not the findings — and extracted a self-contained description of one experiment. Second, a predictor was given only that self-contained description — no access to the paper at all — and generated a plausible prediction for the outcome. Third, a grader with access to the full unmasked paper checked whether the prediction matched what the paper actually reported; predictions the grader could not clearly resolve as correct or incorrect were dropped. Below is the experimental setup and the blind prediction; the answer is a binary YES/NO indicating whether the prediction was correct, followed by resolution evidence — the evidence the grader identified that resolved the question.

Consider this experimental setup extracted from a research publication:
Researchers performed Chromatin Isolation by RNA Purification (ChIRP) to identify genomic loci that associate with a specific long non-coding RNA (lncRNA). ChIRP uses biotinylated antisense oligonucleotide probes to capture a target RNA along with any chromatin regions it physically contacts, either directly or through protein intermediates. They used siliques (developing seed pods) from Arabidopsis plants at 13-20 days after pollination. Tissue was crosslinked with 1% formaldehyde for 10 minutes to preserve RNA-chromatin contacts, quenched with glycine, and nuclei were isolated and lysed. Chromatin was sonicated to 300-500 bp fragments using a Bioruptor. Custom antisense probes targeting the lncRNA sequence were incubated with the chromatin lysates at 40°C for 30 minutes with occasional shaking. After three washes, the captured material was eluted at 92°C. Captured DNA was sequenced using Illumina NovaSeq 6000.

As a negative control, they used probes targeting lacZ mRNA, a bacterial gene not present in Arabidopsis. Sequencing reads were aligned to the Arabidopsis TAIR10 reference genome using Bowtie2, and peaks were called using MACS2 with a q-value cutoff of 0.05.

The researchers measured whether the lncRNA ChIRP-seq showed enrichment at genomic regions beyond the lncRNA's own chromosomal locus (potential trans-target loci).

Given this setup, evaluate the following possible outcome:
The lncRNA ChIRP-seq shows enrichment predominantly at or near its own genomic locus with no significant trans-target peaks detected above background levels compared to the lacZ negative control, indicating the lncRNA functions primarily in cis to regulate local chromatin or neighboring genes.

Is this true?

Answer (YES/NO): NO